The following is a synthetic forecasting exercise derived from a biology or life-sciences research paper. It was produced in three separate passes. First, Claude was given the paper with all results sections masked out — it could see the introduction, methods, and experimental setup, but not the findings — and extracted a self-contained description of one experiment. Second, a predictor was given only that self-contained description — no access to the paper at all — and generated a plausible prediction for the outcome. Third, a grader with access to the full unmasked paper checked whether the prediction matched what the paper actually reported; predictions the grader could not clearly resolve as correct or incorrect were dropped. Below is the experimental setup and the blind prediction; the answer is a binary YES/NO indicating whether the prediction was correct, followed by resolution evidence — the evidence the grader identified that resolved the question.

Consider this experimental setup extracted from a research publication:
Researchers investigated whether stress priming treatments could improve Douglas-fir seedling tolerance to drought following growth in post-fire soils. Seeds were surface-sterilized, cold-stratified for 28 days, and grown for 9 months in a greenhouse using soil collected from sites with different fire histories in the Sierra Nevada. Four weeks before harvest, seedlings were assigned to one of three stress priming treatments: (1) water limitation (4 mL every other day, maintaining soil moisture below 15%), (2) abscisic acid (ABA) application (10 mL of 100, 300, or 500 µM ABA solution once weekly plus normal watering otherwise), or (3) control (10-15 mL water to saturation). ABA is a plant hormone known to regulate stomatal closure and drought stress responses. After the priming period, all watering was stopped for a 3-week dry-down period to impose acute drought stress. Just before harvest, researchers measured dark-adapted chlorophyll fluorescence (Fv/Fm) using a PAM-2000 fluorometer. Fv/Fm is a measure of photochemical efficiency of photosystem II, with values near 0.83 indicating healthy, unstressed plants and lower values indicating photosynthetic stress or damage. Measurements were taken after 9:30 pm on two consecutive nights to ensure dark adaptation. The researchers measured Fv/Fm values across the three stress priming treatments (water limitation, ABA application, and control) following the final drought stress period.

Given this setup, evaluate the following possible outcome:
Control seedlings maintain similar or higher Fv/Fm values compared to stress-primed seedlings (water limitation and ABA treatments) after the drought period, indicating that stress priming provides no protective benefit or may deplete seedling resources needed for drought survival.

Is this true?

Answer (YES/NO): YES